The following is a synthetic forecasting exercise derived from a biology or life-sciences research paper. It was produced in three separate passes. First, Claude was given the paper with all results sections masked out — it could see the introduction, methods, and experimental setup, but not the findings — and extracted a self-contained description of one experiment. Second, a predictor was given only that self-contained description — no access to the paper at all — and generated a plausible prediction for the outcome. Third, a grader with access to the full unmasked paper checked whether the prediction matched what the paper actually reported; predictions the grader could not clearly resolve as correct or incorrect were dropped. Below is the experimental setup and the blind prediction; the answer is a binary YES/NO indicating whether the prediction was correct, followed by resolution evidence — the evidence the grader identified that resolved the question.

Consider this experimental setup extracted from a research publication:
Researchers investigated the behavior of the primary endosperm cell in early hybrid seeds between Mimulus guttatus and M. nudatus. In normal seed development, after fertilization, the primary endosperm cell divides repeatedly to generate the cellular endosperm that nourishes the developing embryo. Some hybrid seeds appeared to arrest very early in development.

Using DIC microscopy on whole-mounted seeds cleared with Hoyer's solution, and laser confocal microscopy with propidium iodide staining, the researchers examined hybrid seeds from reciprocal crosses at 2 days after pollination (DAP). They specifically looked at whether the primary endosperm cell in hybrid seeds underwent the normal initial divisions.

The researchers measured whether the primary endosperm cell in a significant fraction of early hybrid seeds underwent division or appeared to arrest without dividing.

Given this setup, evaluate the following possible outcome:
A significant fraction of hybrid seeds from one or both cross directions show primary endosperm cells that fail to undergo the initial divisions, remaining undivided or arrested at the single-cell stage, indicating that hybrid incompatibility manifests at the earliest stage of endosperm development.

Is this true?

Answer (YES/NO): YES